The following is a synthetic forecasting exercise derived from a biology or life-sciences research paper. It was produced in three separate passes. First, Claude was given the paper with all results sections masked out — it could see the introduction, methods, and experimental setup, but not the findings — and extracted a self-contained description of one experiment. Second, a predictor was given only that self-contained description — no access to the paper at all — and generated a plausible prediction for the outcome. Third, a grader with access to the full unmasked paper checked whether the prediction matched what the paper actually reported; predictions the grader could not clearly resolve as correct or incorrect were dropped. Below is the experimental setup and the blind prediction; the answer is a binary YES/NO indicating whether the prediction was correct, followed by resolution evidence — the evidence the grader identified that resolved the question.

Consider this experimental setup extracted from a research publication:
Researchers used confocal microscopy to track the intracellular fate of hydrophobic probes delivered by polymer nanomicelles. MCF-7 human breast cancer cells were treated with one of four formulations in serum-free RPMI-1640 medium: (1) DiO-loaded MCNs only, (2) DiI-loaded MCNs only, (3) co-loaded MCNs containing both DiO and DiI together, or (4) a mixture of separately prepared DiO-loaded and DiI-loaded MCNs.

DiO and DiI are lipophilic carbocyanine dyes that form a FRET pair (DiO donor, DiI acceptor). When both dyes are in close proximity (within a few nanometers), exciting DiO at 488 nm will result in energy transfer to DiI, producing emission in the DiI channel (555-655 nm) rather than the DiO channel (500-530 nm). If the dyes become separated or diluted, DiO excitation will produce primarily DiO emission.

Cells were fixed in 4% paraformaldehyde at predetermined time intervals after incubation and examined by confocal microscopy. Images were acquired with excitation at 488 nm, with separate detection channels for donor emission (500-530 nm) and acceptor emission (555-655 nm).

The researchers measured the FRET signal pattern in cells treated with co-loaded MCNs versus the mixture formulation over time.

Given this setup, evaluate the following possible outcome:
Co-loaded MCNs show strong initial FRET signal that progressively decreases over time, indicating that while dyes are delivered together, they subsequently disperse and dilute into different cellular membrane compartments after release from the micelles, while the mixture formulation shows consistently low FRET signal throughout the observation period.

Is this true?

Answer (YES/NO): NO